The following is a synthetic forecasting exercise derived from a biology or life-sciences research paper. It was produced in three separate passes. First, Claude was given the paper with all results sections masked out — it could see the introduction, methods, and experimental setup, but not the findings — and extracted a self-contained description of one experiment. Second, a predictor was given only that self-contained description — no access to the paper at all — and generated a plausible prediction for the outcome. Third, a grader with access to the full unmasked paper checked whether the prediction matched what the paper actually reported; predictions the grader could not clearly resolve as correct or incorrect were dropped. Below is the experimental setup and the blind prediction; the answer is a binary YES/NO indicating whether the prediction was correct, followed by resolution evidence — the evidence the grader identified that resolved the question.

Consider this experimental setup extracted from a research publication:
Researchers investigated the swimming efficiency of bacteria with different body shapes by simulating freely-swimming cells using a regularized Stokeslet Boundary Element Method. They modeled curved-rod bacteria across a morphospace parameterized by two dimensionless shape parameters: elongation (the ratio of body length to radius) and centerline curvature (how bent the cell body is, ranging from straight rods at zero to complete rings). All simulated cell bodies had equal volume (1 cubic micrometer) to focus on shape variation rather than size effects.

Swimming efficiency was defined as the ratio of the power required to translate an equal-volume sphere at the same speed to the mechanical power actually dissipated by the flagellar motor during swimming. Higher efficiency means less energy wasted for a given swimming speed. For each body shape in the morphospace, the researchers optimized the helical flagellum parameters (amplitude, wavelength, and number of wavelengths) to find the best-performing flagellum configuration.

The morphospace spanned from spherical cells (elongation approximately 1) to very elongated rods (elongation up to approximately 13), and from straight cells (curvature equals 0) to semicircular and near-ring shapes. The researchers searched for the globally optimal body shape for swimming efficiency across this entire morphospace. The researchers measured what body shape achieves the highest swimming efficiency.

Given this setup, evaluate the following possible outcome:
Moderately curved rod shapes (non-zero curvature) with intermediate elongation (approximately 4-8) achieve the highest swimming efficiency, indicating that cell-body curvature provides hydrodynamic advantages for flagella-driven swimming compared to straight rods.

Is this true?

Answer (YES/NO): NO